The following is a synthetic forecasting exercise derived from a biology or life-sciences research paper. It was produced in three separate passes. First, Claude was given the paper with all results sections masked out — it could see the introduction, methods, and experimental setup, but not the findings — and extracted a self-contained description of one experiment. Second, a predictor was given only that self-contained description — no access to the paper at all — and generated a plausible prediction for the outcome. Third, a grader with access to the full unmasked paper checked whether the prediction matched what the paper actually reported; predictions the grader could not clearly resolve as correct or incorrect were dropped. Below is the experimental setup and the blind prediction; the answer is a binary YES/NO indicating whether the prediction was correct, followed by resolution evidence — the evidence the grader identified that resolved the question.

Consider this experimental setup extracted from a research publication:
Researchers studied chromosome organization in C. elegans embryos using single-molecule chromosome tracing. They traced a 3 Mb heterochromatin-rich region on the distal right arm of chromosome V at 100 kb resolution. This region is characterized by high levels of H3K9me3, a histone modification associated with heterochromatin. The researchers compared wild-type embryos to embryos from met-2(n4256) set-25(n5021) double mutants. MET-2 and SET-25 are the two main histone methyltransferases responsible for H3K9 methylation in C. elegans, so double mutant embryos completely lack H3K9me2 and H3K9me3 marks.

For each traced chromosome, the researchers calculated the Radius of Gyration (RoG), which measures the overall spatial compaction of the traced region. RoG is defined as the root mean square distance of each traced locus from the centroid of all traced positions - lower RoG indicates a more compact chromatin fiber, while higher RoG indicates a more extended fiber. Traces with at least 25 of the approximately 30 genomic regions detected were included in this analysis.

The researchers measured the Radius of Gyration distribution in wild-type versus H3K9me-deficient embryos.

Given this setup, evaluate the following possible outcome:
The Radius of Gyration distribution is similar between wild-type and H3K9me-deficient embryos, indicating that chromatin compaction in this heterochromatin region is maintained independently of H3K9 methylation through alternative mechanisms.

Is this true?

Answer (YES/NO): NO